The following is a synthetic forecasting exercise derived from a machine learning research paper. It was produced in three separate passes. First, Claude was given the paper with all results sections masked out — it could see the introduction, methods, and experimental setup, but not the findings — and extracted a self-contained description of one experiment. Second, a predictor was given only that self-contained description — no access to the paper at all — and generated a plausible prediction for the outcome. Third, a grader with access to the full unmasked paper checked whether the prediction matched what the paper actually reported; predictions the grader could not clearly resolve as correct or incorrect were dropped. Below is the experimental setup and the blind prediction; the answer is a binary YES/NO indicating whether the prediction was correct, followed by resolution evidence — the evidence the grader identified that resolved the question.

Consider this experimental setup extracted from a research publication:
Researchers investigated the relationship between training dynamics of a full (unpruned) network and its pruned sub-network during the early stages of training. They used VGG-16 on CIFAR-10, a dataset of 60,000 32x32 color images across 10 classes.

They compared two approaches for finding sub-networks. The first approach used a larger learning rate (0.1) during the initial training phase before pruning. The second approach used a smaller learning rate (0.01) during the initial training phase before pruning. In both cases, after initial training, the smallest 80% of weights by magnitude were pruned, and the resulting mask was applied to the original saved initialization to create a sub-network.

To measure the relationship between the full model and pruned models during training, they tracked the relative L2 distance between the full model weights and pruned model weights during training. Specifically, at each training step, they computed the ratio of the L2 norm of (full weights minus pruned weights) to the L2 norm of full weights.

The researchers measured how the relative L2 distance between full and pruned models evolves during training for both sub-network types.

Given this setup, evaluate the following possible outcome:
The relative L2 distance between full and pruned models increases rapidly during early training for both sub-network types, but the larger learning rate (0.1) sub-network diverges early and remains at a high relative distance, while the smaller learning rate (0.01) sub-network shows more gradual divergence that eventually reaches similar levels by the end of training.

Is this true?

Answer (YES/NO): NO